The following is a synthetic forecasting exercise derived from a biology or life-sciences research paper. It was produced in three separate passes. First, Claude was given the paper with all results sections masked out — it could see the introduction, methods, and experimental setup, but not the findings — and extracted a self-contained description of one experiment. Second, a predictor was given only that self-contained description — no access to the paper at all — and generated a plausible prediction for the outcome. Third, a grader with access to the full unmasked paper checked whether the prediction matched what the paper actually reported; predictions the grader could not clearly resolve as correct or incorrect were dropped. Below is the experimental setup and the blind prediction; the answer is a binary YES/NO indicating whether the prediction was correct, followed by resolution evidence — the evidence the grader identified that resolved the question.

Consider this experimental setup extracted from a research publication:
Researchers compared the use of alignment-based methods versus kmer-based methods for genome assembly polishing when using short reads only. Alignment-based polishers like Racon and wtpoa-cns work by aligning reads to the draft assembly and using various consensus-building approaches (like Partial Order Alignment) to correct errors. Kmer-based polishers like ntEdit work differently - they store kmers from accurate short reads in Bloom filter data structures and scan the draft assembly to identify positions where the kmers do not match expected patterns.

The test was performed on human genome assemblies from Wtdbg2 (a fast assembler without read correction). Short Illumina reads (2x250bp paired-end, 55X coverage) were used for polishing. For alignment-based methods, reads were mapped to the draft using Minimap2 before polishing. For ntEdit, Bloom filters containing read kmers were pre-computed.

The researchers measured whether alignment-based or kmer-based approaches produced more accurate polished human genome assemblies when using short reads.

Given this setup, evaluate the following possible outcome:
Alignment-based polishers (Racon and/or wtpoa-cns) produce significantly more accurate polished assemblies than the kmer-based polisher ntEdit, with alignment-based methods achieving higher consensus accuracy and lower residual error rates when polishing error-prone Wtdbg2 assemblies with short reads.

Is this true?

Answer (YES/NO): YES